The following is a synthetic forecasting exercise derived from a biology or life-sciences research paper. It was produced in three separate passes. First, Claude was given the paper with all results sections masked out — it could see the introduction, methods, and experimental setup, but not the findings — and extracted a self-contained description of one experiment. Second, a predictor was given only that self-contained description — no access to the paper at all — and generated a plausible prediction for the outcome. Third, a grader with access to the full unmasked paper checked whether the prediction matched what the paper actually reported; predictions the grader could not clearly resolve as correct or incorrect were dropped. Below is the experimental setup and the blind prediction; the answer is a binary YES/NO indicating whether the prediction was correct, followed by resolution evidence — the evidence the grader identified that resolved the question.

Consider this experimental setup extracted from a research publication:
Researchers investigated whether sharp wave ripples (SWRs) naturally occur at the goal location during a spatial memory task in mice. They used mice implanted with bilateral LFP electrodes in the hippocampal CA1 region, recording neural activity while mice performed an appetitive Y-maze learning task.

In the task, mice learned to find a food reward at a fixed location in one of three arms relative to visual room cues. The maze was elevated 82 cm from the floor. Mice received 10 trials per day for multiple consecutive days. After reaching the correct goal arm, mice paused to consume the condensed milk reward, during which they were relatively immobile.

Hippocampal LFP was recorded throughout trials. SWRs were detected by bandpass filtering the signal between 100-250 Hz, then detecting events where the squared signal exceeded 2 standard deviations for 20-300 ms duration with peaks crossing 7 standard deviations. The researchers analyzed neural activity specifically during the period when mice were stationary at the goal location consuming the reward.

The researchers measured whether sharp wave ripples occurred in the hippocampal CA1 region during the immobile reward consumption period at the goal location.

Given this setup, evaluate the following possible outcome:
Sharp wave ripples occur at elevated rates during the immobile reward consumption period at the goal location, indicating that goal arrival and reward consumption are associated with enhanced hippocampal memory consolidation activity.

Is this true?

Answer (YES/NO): YES